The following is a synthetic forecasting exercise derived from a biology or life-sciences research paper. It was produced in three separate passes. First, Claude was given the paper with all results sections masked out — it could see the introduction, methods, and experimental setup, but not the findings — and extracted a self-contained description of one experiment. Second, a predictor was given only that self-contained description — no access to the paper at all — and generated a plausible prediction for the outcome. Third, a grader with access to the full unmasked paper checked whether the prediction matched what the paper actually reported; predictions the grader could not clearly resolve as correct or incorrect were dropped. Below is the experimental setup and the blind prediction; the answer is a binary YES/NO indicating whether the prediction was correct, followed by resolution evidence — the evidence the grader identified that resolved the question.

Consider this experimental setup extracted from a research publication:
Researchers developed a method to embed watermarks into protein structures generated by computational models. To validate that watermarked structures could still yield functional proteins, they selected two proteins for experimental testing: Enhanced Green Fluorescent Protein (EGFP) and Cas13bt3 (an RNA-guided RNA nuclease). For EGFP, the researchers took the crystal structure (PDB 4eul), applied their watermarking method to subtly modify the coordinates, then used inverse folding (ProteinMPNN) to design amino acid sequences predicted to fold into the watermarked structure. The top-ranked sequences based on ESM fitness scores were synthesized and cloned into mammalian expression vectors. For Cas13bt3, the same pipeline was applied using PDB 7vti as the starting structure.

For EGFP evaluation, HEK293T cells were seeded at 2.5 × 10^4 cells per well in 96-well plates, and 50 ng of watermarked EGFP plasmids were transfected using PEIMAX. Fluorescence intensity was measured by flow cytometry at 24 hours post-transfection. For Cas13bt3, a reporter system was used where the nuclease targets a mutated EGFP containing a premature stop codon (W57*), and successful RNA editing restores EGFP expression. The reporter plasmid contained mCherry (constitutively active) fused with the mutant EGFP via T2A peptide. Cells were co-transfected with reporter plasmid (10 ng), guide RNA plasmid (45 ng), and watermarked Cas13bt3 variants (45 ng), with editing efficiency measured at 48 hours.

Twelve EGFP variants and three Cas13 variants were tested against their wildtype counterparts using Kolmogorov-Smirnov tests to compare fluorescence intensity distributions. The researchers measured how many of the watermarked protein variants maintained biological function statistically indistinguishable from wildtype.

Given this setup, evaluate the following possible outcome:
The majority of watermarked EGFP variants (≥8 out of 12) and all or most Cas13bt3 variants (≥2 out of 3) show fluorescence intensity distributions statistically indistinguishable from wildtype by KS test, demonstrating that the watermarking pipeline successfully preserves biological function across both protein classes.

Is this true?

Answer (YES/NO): YES